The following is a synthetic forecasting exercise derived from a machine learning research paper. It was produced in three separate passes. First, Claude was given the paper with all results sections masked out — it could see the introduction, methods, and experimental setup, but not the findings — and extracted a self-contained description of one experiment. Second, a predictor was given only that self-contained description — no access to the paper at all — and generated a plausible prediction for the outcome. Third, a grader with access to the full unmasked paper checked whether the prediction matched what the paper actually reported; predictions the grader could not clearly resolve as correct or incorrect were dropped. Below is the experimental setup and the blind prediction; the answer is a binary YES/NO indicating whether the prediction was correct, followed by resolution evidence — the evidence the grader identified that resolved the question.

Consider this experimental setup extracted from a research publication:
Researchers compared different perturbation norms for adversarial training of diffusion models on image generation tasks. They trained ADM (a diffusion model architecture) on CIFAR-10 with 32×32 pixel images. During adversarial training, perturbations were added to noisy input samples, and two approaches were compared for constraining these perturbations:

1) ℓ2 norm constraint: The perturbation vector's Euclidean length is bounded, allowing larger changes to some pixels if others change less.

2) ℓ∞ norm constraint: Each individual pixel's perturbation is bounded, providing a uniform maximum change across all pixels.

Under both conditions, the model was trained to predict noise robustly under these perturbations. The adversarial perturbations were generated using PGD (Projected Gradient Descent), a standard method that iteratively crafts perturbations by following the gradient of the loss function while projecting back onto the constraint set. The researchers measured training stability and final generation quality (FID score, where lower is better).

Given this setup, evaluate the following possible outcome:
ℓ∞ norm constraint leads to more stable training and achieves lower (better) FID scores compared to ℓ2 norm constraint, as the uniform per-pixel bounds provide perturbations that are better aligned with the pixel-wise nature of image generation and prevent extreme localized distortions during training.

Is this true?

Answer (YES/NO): NO